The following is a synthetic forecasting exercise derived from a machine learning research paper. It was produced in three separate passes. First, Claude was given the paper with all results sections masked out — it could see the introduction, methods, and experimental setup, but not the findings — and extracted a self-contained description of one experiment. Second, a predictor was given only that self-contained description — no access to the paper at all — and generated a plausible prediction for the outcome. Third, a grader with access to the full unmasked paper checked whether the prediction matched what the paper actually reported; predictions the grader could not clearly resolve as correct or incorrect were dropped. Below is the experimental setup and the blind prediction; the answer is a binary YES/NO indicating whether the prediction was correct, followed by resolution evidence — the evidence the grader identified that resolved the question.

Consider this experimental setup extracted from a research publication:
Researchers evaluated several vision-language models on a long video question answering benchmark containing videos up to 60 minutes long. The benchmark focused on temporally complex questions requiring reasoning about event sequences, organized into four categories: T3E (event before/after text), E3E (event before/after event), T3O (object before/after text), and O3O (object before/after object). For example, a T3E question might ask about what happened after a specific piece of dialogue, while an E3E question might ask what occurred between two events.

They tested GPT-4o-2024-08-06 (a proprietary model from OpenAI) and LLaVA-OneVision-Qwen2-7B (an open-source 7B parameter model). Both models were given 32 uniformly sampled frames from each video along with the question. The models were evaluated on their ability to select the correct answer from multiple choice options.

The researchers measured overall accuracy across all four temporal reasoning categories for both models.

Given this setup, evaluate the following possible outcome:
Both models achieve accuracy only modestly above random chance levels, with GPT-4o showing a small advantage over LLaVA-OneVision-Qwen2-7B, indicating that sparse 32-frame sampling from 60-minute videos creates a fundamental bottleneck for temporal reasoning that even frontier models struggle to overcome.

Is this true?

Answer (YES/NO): NO